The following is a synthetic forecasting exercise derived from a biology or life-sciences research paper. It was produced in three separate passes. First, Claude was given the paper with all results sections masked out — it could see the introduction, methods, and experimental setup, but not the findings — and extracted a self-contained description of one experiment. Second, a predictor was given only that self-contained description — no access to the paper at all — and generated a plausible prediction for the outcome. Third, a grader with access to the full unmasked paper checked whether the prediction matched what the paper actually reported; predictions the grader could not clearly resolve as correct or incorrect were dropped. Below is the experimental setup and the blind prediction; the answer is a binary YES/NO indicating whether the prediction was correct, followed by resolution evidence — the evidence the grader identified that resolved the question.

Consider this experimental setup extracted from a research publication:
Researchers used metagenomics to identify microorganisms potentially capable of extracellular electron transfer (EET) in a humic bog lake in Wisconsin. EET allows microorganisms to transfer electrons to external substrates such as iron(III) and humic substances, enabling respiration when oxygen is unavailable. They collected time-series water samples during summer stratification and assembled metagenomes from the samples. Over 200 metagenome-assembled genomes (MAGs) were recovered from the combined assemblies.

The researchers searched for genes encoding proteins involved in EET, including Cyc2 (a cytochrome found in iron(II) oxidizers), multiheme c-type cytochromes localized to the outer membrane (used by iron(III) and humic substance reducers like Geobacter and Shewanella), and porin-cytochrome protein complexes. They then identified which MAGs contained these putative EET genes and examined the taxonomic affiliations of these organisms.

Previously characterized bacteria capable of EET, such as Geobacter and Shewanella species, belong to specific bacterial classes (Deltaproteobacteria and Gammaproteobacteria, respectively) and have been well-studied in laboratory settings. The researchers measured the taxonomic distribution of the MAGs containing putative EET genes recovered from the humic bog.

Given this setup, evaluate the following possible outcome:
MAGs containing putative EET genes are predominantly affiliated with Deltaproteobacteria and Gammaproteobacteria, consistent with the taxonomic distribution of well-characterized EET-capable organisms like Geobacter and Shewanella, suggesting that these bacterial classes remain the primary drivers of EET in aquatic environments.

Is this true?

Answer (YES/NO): NO